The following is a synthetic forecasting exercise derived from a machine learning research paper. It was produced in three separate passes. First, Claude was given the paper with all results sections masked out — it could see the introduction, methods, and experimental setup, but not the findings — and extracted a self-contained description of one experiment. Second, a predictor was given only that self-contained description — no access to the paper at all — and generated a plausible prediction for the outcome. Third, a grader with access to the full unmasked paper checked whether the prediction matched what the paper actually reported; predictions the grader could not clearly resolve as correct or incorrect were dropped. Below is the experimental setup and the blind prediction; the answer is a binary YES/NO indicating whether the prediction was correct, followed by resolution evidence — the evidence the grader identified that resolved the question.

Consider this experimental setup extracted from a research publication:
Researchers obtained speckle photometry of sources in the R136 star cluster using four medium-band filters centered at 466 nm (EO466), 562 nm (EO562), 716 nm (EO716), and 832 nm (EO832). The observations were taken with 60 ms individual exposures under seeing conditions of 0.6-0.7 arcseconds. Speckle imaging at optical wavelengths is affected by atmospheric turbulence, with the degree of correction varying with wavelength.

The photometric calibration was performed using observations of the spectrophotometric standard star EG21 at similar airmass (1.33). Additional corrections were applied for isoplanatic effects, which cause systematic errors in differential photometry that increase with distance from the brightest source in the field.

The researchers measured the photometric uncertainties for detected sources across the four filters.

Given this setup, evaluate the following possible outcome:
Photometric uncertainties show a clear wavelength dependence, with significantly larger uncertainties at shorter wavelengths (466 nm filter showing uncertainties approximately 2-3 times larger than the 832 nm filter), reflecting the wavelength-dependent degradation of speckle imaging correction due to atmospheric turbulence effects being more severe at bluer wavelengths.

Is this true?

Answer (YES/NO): NO